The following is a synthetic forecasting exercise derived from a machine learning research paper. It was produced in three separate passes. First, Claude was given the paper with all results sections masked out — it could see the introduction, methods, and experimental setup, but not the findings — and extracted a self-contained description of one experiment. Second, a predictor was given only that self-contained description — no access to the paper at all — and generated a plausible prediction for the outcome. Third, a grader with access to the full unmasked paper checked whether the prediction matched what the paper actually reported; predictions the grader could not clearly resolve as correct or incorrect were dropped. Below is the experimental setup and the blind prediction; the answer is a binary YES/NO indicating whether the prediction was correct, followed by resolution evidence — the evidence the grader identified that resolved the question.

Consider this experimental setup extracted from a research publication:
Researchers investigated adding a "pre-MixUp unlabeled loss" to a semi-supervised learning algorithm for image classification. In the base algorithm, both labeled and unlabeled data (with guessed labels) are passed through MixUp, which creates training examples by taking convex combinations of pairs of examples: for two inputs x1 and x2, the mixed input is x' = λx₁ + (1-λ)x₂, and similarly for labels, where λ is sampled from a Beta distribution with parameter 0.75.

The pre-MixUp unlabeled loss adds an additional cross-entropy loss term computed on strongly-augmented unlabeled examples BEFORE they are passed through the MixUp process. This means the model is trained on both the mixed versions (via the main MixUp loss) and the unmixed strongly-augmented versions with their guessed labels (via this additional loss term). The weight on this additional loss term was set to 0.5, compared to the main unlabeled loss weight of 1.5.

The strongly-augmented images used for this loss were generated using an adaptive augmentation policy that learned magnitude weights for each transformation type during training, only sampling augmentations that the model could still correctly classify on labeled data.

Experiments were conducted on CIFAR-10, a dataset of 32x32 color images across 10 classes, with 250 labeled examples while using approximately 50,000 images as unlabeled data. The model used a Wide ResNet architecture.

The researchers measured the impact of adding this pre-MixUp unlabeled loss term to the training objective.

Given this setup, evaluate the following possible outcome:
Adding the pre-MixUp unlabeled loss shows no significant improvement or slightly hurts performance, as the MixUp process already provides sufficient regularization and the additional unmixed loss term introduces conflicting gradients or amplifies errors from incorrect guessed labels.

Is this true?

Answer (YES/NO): NO